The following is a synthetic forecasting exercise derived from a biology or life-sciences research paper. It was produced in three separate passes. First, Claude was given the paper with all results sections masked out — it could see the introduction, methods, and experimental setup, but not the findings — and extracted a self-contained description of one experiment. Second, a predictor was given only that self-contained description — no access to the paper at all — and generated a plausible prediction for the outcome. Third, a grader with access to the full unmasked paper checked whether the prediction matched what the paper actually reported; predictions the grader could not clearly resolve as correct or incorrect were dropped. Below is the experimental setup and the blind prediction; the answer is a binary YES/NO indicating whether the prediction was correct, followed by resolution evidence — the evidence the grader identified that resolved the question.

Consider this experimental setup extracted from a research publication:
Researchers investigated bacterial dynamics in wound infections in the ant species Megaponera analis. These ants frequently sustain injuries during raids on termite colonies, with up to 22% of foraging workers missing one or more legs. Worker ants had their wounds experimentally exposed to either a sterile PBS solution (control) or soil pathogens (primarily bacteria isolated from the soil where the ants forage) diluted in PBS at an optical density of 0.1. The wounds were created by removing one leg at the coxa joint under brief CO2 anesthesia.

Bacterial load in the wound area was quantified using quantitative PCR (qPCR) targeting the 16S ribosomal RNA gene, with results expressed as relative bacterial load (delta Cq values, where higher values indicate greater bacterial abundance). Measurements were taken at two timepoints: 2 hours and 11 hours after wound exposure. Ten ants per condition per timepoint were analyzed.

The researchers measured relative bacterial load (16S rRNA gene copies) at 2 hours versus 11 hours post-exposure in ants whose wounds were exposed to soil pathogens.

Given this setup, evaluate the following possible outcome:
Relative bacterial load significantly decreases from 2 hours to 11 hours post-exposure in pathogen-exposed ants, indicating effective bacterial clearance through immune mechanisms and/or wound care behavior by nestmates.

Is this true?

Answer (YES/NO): NO